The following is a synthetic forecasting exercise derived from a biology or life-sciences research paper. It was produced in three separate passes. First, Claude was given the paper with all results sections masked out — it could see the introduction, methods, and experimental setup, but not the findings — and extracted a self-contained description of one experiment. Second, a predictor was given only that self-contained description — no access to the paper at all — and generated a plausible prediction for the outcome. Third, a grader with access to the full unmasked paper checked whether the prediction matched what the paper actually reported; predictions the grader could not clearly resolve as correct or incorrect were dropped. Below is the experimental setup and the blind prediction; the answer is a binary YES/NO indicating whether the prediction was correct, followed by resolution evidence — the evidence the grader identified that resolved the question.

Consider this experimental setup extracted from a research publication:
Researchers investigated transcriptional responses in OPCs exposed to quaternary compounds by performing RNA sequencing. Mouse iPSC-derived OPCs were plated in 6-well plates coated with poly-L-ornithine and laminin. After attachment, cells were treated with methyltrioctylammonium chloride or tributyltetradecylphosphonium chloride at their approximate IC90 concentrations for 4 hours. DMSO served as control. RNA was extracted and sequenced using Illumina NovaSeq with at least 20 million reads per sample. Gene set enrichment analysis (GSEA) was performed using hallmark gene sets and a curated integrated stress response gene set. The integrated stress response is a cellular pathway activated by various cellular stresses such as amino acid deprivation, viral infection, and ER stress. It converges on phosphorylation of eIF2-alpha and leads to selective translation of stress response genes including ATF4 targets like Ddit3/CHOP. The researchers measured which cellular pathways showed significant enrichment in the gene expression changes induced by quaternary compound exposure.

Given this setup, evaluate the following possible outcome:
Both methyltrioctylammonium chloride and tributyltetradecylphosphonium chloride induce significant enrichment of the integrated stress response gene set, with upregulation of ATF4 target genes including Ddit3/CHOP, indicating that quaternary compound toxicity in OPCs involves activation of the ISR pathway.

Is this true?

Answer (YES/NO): YES